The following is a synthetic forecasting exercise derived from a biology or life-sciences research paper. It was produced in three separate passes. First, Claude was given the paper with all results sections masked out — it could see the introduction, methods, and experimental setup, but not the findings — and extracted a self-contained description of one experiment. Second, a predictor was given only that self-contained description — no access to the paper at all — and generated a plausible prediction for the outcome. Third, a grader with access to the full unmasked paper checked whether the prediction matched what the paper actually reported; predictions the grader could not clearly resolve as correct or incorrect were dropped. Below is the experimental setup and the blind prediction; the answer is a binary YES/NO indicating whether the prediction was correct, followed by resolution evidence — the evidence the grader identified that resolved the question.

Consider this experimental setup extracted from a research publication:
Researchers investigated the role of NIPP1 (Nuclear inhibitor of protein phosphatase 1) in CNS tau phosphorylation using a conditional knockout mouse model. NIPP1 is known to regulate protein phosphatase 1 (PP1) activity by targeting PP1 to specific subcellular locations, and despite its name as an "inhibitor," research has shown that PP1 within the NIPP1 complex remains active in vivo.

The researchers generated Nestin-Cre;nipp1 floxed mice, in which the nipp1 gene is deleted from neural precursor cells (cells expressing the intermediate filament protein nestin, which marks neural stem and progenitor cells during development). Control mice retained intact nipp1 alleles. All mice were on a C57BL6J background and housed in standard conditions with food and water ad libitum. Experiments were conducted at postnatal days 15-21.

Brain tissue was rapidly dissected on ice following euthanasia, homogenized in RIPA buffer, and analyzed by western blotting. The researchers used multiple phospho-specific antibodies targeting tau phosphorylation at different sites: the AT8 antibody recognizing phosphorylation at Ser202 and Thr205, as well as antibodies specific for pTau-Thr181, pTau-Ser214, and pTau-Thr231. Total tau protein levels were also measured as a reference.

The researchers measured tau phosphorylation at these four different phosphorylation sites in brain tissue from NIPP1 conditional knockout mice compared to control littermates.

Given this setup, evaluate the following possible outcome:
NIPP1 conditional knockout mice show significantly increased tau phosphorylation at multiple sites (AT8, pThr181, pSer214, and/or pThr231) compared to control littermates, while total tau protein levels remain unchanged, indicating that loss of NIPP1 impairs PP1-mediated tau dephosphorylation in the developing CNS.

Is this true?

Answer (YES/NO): NO